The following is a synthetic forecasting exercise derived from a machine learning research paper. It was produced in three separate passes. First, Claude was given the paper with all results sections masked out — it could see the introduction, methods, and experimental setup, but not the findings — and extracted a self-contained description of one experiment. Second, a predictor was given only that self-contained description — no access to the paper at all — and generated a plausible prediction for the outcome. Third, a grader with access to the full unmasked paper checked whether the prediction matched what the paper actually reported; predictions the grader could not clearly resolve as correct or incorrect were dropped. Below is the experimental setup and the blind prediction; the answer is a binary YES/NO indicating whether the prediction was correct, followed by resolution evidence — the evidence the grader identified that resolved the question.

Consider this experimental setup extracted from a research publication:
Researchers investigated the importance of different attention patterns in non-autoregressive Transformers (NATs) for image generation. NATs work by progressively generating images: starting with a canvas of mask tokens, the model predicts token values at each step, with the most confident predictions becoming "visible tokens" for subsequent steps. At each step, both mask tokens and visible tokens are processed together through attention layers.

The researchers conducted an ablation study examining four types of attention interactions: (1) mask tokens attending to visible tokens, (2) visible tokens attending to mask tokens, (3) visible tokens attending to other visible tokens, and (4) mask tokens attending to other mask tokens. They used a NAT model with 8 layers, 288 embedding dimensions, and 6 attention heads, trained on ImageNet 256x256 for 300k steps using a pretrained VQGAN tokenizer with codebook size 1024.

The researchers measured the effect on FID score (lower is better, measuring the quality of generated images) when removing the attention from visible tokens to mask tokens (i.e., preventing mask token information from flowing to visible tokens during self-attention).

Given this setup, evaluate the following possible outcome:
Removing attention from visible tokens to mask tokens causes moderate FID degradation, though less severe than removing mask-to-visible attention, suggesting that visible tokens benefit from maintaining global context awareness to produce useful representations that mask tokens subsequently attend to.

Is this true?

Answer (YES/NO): NO